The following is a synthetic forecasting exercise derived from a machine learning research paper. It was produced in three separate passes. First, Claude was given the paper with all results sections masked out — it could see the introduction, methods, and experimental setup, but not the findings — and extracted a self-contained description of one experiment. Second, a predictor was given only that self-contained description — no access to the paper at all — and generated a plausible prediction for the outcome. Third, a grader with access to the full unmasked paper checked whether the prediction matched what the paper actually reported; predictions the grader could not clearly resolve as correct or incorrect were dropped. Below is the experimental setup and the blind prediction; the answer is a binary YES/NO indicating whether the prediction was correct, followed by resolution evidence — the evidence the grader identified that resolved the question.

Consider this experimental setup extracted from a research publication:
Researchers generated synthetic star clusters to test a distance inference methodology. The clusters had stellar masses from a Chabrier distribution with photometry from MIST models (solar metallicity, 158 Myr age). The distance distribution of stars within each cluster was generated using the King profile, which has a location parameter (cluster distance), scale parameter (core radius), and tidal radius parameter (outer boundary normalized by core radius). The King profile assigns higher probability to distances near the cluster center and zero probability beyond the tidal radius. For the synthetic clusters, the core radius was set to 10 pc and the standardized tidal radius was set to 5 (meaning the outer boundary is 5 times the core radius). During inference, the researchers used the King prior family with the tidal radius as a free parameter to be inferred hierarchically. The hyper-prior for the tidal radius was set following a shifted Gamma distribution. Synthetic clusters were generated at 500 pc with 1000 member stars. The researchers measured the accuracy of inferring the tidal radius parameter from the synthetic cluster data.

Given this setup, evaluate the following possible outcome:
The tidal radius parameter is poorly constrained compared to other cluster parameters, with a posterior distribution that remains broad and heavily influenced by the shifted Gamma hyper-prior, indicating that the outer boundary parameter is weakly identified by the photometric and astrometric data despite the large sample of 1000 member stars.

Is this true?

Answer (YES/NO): YES